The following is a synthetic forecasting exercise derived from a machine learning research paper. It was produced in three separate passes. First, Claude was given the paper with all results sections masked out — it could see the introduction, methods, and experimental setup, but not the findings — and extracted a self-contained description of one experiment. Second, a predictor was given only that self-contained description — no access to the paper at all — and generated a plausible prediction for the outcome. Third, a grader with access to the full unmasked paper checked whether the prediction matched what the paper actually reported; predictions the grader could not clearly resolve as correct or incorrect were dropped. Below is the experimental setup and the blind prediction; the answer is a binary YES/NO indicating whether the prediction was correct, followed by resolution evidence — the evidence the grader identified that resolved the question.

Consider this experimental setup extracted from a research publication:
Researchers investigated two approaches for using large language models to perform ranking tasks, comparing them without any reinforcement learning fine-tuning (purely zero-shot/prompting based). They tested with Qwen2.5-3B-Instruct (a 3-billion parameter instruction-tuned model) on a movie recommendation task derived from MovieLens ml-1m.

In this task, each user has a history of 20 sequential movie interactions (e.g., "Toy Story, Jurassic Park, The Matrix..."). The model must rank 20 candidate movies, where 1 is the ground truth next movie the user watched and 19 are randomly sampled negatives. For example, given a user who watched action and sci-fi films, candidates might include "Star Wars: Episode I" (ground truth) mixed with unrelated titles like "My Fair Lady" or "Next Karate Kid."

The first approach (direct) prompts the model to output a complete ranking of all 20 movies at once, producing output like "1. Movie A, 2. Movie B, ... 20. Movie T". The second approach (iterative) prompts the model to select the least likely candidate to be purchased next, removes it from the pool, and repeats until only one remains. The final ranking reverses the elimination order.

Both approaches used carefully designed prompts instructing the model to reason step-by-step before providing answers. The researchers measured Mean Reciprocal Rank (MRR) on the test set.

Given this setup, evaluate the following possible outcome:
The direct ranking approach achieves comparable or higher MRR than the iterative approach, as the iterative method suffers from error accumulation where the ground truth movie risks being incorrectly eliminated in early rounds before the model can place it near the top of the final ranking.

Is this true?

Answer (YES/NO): NO